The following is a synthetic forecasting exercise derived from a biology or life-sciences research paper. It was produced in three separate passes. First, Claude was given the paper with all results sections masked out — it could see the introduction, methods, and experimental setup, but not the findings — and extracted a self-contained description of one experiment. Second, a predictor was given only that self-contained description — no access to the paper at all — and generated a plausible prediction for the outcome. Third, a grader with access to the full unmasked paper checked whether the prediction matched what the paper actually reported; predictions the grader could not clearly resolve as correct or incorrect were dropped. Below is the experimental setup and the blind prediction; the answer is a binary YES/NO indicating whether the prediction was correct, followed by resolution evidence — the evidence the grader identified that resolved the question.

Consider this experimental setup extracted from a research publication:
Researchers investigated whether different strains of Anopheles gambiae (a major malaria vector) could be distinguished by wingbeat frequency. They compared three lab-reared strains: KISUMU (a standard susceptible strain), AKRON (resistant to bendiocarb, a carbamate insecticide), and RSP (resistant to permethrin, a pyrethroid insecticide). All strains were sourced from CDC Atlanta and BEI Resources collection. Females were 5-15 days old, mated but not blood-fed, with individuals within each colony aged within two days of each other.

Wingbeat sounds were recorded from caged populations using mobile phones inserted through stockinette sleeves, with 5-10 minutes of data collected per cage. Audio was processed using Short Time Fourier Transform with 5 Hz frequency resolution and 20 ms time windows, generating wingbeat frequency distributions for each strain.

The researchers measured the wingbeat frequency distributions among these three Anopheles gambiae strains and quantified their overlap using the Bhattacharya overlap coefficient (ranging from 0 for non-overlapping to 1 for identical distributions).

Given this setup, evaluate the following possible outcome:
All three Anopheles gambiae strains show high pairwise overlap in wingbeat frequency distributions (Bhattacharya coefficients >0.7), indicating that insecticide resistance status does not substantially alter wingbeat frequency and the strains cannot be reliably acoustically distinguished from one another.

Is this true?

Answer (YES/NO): YES